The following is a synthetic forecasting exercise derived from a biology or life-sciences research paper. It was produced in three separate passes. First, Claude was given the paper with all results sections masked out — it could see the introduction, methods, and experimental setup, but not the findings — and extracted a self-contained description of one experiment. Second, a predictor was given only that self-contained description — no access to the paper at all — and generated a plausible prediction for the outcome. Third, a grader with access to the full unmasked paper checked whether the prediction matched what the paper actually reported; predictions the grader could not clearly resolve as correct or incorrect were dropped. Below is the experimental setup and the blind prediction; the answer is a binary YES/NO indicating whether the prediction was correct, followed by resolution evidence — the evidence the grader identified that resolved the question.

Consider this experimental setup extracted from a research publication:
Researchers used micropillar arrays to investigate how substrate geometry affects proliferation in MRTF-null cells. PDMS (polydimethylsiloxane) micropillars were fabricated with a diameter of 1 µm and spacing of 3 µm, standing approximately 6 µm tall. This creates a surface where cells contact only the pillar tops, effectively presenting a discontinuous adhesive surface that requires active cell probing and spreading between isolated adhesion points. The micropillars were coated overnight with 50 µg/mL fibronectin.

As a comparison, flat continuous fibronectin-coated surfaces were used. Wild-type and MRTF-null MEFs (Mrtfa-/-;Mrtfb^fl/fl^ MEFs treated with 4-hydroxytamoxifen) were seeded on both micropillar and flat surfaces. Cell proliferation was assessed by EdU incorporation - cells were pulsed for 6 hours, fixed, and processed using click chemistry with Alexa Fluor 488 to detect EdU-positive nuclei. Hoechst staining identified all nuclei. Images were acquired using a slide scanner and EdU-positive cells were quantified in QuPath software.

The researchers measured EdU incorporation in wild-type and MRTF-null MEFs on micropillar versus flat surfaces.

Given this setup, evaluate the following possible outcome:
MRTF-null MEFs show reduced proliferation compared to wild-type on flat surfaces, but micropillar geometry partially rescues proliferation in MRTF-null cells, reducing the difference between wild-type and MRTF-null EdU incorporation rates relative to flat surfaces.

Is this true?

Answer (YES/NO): NO